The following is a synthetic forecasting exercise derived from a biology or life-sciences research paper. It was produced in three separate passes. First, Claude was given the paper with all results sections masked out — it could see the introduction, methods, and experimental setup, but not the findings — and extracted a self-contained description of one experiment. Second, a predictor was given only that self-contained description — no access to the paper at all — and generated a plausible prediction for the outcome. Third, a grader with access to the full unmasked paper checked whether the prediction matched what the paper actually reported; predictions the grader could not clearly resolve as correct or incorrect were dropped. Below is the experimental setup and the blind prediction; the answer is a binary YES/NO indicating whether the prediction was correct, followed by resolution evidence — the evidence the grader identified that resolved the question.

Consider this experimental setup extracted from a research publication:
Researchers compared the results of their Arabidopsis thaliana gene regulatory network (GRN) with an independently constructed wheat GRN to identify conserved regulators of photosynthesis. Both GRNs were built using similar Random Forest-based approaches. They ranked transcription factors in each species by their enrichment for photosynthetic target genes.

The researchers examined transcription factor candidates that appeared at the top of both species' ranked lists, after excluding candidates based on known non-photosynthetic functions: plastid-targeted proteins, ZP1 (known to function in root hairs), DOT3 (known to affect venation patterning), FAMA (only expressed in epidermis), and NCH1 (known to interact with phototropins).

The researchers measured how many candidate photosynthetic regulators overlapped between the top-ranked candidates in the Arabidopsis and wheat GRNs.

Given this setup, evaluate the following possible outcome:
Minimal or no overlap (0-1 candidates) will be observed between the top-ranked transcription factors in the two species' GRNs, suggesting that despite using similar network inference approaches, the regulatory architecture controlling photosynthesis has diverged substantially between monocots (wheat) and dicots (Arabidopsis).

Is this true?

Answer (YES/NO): NO